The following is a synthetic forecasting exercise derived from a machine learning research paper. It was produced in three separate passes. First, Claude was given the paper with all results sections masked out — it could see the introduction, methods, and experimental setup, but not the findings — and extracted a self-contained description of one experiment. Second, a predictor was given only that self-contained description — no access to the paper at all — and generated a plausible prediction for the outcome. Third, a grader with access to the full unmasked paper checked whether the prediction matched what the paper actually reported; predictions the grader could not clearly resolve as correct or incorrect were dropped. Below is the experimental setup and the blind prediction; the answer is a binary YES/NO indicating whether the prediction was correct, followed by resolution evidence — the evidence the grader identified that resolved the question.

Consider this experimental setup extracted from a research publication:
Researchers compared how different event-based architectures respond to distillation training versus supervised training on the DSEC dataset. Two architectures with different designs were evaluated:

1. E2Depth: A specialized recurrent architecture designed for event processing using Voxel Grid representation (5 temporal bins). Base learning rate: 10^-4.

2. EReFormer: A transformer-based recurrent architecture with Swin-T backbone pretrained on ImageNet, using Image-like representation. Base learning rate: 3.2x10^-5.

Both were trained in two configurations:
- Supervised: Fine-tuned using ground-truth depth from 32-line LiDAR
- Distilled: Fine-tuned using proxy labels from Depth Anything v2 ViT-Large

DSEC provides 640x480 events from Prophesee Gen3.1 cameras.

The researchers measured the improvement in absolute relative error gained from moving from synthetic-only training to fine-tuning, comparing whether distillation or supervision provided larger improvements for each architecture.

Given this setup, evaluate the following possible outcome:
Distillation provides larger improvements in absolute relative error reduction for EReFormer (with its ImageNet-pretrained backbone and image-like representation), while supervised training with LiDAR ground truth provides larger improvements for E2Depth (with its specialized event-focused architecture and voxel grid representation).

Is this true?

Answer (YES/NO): YES